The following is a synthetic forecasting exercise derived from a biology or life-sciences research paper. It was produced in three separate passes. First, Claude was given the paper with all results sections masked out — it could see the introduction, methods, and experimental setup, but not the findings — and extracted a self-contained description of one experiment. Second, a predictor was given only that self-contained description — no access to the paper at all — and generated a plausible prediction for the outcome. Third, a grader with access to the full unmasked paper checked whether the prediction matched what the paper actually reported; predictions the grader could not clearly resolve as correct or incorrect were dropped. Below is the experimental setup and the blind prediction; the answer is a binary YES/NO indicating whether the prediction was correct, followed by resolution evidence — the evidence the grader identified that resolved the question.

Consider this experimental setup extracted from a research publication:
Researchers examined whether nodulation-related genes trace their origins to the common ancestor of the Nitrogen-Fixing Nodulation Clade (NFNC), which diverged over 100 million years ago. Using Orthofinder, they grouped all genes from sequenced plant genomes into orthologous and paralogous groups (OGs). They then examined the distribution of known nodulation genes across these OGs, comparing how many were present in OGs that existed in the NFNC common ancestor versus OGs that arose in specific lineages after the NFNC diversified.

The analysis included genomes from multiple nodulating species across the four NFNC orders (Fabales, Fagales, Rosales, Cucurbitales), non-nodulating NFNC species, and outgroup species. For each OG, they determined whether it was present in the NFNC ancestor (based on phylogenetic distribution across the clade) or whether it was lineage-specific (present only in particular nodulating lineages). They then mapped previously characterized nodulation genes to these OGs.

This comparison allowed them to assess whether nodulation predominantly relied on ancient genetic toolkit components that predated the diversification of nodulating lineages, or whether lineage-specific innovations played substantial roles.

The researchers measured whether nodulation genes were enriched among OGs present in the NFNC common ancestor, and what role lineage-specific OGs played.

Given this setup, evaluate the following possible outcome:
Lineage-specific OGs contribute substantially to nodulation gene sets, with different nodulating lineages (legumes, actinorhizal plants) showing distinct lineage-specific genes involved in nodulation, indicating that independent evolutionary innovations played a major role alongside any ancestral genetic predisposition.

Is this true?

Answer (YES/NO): YES